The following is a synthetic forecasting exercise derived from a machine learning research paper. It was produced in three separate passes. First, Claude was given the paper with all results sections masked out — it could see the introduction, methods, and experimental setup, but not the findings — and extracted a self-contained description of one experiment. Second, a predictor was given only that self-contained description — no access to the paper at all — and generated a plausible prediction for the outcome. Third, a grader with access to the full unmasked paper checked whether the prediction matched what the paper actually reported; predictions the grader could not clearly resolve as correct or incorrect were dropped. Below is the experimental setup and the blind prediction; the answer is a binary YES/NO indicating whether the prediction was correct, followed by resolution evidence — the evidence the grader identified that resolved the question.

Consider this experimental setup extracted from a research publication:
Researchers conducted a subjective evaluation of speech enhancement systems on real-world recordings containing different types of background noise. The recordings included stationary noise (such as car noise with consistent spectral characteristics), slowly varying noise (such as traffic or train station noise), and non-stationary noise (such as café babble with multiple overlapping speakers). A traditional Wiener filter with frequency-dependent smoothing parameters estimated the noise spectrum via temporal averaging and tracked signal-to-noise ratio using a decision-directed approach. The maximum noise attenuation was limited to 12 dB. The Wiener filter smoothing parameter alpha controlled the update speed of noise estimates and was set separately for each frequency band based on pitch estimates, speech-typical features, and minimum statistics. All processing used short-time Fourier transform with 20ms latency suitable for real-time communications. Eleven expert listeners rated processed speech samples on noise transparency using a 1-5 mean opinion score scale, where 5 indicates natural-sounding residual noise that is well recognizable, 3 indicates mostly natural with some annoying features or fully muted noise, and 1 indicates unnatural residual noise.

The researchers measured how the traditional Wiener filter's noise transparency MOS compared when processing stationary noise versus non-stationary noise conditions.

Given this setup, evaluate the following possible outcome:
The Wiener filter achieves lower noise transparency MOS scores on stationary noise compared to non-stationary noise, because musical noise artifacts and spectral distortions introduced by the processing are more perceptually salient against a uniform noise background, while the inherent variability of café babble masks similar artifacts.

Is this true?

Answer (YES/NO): NO